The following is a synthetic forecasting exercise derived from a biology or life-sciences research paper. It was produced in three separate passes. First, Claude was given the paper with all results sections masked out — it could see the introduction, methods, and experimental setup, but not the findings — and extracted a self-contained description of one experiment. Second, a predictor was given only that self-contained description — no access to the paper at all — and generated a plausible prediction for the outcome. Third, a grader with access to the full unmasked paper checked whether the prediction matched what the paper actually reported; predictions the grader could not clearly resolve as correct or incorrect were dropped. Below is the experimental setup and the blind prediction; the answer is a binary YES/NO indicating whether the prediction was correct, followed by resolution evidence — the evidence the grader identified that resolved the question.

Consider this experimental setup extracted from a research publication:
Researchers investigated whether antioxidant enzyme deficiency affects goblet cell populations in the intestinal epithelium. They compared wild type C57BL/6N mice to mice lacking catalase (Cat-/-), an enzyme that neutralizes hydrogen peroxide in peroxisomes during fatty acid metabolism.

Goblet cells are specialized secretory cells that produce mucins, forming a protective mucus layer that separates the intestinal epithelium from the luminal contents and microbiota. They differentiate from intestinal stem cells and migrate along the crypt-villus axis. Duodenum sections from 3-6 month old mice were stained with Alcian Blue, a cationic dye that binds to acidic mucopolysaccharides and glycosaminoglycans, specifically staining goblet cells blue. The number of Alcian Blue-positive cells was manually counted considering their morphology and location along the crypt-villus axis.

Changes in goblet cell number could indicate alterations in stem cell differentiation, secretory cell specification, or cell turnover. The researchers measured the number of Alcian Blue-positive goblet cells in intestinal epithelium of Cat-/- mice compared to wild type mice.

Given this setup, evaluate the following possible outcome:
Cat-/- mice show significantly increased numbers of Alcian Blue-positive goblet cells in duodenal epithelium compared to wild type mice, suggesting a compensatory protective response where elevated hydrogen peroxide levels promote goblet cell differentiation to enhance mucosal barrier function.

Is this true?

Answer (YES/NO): NO